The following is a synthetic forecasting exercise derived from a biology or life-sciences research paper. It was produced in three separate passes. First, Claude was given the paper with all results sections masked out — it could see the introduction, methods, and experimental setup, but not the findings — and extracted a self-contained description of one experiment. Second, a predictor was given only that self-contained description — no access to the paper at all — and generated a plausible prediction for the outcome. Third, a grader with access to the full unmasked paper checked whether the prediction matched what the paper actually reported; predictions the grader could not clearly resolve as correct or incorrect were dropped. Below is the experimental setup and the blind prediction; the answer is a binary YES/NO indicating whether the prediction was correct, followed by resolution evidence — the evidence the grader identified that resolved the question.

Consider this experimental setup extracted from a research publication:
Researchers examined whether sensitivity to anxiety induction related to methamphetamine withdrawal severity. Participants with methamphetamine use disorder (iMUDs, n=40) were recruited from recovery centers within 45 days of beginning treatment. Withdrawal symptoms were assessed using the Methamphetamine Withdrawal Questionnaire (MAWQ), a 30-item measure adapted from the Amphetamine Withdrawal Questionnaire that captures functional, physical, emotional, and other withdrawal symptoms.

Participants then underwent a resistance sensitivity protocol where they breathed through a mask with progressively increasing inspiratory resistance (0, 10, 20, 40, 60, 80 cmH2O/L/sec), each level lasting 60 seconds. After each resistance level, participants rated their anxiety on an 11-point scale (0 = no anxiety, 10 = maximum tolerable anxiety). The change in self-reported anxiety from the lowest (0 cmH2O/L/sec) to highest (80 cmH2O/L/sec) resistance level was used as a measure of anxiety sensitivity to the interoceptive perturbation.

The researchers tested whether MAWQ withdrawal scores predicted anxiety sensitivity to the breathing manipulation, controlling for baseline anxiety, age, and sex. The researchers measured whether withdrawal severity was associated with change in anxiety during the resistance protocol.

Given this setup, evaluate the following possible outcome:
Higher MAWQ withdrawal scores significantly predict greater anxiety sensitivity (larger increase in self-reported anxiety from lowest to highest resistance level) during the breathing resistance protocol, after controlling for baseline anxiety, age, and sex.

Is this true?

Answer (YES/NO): NO